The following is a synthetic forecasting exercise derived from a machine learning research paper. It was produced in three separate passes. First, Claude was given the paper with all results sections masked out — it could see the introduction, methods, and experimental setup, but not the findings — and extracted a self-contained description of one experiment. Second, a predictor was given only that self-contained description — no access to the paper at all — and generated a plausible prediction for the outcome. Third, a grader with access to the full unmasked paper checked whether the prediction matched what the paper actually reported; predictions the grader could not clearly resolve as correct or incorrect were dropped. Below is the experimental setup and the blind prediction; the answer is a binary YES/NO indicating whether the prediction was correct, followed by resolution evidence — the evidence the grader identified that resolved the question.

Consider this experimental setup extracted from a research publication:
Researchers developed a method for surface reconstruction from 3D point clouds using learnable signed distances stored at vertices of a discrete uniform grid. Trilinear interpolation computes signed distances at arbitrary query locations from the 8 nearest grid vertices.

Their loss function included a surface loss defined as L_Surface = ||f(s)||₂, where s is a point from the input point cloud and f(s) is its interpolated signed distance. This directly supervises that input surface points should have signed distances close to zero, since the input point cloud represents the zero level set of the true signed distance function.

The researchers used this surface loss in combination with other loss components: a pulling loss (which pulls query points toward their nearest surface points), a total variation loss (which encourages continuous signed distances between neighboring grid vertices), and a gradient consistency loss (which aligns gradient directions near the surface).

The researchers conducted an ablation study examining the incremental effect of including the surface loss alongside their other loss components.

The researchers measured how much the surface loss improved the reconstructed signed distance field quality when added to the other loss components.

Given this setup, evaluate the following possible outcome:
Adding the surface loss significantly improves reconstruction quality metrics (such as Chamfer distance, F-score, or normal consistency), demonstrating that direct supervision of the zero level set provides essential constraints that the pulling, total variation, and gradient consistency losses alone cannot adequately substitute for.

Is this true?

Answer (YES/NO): NO